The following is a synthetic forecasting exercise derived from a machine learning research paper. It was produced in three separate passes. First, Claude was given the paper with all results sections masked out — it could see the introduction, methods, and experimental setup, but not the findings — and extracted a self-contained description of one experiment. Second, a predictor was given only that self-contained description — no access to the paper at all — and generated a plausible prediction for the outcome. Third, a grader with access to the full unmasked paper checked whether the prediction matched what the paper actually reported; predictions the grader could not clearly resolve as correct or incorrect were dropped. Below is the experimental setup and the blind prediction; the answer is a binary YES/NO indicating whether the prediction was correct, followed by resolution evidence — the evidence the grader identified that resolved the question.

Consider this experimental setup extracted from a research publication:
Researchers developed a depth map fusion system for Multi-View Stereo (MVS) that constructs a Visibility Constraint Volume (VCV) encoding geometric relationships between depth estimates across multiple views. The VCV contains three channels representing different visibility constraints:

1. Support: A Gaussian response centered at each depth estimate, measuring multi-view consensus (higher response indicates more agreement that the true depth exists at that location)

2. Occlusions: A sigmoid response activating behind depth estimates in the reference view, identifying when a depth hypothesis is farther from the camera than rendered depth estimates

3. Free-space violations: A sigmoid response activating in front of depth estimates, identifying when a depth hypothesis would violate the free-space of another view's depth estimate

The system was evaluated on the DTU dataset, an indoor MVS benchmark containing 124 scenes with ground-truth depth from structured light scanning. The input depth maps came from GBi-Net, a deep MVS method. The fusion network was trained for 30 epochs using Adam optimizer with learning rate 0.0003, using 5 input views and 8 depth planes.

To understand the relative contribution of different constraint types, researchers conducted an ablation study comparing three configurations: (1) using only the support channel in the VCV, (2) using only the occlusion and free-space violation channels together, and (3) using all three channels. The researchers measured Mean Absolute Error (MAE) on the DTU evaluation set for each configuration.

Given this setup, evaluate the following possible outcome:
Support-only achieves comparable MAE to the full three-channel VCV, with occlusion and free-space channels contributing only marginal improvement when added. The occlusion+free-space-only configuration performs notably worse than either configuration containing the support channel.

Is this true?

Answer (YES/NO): NO